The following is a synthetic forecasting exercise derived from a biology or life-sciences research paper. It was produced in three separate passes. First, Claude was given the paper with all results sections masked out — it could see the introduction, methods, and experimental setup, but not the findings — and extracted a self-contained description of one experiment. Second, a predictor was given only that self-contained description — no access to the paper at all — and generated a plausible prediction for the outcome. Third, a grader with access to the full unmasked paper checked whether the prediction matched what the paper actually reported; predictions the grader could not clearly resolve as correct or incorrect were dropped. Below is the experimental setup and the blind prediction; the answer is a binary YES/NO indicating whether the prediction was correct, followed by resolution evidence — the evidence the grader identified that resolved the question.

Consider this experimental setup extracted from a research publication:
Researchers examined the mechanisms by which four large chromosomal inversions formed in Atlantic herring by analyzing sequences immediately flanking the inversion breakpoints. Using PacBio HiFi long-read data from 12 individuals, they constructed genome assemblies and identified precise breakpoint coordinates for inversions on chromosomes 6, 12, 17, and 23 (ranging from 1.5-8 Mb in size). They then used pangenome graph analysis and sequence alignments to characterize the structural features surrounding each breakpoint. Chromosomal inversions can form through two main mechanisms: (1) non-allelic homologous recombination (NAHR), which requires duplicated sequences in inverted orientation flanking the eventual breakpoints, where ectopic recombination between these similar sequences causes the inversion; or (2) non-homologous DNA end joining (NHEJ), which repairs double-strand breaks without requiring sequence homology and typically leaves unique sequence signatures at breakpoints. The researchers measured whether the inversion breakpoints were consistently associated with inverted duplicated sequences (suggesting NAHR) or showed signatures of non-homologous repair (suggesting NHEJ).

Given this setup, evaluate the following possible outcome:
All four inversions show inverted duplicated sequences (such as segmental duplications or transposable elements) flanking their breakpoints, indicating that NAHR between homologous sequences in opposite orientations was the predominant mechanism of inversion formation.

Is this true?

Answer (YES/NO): NO